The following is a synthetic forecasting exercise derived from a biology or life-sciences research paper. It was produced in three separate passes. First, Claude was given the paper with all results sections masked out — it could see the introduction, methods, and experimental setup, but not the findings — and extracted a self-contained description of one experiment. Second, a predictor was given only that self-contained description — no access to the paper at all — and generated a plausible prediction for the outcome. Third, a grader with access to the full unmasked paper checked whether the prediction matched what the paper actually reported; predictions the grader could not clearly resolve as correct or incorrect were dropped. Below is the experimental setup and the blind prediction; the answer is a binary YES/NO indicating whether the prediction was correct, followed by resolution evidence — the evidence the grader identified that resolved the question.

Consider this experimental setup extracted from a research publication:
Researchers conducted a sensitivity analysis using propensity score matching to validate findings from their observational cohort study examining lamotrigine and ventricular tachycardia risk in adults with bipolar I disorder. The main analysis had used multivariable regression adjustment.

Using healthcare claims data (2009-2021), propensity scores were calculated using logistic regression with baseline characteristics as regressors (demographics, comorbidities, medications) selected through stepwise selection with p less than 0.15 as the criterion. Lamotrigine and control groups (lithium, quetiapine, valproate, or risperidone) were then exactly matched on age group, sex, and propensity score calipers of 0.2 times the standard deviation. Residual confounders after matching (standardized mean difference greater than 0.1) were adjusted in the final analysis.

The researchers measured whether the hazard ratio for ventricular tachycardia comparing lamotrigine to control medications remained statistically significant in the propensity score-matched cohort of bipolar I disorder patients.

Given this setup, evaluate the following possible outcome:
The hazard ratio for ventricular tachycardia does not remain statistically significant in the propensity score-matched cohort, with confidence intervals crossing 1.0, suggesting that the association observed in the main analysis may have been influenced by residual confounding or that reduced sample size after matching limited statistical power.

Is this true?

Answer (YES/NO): NO